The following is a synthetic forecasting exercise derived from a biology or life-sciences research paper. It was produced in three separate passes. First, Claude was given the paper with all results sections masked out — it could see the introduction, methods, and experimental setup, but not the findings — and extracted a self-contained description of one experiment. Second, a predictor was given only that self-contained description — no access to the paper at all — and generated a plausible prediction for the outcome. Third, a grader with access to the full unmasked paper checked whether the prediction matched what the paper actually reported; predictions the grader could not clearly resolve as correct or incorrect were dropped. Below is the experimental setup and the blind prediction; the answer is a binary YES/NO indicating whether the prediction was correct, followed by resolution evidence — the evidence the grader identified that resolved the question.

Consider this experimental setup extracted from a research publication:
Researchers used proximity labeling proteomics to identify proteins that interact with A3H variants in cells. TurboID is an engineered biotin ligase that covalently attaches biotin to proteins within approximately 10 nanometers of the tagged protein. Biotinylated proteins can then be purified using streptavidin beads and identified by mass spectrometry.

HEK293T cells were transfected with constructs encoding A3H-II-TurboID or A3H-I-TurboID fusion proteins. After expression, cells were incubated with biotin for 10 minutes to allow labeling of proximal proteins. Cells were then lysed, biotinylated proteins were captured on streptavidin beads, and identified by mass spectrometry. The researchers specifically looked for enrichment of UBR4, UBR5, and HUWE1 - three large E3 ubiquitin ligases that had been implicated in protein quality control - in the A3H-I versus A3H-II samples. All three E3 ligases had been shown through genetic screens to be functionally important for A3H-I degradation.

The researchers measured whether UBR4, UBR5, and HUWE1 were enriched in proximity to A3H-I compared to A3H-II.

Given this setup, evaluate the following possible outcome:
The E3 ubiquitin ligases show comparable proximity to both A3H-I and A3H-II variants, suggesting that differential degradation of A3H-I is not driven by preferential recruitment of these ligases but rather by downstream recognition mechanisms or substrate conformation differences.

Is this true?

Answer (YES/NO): NO